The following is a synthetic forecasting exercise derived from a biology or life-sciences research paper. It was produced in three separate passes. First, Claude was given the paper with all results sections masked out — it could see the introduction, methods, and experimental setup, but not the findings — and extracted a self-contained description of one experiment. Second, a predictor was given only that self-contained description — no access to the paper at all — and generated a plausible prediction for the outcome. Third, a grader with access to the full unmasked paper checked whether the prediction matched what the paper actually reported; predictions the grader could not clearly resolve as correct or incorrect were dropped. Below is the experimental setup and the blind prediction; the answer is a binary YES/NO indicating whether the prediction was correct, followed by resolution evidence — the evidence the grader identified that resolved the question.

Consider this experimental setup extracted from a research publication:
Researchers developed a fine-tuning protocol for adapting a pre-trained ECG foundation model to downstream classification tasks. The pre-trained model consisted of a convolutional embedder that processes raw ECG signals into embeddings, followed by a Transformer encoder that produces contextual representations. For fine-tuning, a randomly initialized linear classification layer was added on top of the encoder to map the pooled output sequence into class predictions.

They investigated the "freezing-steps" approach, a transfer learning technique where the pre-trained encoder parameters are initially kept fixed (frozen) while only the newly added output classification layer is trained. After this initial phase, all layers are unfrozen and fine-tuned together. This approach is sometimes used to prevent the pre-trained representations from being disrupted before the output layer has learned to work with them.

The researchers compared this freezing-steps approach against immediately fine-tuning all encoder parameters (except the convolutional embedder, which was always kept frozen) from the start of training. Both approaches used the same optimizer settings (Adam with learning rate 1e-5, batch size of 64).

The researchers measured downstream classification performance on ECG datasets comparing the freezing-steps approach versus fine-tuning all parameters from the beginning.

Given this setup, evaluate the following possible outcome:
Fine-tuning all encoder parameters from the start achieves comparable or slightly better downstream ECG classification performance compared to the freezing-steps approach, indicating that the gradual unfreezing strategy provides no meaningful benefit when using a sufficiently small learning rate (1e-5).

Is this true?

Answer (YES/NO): YES